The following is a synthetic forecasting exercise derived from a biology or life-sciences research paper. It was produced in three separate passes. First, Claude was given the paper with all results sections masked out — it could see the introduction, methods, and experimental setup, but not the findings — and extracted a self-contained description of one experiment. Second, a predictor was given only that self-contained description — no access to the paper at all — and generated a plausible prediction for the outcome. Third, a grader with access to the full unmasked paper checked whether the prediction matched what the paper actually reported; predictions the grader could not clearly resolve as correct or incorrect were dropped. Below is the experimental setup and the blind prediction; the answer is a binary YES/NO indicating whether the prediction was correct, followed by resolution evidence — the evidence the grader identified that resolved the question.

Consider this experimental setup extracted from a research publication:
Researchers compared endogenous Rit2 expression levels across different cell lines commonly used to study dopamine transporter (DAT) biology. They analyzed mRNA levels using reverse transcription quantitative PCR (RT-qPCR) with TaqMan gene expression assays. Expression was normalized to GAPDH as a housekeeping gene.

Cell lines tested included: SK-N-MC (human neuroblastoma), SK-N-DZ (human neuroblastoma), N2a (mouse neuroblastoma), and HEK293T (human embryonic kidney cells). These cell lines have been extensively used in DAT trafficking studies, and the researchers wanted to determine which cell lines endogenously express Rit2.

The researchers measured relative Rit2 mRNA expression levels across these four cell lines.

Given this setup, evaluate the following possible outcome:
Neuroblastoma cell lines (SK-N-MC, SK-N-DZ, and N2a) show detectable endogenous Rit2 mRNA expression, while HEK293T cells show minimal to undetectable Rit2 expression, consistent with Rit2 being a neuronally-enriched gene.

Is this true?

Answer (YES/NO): NO